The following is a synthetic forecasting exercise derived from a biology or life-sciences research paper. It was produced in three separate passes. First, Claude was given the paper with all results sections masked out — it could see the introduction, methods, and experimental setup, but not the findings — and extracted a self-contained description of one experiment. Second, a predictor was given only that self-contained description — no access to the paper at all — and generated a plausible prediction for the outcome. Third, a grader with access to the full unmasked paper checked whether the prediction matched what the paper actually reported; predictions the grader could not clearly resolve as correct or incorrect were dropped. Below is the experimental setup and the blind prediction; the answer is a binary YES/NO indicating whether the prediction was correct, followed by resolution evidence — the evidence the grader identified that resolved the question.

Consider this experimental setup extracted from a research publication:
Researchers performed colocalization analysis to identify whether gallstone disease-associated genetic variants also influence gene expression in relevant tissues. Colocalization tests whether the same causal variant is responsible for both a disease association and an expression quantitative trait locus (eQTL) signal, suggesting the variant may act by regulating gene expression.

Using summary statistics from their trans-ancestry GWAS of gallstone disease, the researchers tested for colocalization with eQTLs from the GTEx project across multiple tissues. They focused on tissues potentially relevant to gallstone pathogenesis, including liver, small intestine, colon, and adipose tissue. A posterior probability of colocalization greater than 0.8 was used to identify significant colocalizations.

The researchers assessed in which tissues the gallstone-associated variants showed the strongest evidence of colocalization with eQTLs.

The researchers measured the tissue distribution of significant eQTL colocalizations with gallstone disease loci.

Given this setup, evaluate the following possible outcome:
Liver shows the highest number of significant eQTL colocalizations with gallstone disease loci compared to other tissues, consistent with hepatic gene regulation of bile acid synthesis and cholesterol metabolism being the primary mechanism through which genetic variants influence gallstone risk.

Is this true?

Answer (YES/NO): NO